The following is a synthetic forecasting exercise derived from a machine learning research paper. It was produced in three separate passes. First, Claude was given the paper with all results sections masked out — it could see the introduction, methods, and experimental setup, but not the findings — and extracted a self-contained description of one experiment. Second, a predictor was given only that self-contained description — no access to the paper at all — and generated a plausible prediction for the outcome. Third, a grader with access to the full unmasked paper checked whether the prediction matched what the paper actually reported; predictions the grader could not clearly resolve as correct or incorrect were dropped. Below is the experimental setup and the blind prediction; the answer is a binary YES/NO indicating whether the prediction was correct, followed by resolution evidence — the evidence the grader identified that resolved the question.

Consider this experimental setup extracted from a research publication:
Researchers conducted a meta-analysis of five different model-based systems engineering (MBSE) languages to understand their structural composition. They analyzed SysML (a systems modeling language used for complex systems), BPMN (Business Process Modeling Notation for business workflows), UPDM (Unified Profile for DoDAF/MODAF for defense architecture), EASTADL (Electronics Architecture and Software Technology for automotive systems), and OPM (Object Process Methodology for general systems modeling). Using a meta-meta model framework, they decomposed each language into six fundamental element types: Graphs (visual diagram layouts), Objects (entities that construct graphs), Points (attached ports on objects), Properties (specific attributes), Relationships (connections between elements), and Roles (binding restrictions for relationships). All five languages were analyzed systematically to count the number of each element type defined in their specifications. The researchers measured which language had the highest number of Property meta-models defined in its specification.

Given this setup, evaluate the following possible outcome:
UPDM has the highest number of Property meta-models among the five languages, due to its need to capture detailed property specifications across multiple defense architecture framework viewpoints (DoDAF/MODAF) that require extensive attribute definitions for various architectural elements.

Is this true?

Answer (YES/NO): NO